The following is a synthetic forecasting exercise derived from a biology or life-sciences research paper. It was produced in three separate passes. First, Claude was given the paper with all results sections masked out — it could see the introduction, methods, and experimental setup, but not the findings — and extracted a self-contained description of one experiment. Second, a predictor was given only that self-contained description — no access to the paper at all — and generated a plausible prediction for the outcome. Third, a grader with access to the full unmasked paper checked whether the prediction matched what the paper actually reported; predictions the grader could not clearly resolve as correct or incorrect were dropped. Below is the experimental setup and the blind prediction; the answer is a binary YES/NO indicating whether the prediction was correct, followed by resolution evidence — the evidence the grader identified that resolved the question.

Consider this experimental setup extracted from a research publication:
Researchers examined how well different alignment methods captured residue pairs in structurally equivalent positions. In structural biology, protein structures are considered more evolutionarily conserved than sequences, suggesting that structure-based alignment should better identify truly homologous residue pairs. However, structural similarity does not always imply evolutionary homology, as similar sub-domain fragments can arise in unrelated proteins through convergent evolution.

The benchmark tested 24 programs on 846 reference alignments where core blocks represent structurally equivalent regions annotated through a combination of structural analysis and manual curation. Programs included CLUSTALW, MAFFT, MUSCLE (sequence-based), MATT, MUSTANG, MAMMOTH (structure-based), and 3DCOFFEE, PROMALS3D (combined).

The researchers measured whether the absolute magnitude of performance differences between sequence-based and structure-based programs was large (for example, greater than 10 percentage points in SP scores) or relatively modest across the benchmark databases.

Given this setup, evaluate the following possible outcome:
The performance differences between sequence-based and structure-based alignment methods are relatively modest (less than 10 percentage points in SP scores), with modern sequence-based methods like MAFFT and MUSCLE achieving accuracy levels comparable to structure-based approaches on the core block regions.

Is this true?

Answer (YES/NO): NO